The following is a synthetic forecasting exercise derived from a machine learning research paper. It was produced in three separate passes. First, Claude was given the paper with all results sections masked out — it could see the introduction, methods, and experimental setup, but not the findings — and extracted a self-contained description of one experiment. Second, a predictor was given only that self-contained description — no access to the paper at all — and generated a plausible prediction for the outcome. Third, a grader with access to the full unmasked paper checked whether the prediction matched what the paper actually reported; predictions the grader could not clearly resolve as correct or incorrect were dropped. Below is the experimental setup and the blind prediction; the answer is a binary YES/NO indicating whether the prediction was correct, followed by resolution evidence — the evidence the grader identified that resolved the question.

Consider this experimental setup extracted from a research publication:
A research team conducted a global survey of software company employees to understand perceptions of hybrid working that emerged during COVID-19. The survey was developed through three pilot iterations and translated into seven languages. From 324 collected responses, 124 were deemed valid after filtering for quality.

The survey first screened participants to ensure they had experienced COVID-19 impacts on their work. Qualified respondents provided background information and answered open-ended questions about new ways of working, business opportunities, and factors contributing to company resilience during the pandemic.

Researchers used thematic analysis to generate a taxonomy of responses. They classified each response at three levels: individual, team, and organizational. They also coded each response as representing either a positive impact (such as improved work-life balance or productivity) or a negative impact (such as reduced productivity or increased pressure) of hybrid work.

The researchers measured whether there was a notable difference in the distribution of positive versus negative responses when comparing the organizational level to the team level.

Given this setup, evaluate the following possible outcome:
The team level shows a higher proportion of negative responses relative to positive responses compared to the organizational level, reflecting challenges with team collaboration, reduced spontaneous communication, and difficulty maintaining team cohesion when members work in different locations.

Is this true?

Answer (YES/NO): YES